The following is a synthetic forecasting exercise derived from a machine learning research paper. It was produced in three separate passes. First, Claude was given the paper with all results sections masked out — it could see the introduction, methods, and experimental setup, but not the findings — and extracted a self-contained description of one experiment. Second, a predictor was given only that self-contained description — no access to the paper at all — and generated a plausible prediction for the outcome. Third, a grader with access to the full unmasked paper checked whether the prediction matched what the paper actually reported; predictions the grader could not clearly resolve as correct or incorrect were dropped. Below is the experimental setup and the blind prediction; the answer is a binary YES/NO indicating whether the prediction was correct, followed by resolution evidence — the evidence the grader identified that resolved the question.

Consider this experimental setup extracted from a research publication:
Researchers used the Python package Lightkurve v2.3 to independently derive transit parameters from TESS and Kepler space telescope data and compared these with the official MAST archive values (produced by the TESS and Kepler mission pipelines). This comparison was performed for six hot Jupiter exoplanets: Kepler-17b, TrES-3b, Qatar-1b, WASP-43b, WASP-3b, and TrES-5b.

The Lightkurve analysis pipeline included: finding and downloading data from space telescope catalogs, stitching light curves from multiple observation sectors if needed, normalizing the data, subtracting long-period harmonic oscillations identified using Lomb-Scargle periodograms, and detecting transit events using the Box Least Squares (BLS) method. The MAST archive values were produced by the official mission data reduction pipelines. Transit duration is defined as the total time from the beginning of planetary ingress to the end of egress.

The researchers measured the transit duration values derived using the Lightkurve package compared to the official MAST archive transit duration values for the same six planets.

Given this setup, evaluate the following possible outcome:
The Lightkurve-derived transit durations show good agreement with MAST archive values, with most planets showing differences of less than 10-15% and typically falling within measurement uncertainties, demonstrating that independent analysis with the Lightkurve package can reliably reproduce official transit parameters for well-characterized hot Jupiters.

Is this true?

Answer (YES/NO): NO